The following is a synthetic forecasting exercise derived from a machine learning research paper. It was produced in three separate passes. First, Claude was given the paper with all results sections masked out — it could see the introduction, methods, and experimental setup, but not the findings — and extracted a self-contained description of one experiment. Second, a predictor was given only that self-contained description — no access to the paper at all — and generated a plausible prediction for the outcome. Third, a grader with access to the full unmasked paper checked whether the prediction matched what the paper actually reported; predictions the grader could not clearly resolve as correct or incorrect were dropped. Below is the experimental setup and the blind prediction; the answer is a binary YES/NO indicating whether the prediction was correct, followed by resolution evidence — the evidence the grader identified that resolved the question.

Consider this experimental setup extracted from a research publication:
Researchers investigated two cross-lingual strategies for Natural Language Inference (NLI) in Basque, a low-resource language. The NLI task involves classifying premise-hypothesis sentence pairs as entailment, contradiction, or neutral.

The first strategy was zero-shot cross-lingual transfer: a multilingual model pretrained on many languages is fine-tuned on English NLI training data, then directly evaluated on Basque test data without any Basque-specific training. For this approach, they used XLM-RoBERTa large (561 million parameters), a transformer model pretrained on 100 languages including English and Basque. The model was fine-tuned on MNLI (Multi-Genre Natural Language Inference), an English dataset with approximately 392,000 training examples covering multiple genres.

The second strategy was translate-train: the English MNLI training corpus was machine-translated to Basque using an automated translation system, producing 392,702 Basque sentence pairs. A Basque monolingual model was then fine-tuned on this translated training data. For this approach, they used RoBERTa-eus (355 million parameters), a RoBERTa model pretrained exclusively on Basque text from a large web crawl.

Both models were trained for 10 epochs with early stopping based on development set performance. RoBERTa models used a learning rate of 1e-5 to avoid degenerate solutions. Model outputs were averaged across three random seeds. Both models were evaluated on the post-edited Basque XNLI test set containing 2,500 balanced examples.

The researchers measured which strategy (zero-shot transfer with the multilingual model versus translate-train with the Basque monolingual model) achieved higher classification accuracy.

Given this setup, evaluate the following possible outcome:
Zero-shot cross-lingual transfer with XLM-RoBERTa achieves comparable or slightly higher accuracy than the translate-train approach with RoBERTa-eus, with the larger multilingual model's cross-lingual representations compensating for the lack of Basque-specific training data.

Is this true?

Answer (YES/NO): NO